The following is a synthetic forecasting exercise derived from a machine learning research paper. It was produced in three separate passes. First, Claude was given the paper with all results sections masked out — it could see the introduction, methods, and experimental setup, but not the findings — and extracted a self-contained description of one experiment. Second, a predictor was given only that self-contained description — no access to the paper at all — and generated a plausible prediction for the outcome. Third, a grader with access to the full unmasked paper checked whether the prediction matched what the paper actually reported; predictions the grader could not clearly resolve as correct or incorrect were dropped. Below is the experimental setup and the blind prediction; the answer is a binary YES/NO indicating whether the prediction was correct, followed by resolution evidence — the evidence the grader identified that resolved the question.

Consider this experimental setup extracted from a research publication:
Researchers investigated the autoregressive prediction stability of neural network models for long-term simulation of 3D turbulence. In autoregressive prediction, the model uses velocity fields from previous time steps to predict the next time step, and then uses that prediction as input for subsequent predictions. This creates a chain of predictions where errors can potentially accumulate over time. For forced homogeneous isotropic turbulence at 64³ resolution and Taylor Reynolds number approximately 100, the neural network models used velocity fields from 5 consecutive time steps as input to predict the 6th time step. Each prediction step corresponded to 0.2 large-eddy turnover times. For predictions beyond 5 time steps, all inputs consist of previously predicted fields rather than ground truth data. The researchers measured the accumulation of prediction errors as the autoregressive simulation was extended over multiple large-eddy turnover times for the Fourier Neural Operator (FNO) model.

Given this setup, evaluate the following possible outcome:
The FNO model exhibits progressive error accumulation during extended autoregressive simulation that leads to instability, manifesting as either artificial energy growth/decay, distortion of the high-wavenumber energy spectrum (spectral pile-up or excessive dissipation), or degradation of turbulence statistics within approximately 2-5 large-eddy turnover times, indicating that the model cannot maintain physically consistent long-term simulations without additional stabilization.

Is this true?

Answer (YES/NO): NO